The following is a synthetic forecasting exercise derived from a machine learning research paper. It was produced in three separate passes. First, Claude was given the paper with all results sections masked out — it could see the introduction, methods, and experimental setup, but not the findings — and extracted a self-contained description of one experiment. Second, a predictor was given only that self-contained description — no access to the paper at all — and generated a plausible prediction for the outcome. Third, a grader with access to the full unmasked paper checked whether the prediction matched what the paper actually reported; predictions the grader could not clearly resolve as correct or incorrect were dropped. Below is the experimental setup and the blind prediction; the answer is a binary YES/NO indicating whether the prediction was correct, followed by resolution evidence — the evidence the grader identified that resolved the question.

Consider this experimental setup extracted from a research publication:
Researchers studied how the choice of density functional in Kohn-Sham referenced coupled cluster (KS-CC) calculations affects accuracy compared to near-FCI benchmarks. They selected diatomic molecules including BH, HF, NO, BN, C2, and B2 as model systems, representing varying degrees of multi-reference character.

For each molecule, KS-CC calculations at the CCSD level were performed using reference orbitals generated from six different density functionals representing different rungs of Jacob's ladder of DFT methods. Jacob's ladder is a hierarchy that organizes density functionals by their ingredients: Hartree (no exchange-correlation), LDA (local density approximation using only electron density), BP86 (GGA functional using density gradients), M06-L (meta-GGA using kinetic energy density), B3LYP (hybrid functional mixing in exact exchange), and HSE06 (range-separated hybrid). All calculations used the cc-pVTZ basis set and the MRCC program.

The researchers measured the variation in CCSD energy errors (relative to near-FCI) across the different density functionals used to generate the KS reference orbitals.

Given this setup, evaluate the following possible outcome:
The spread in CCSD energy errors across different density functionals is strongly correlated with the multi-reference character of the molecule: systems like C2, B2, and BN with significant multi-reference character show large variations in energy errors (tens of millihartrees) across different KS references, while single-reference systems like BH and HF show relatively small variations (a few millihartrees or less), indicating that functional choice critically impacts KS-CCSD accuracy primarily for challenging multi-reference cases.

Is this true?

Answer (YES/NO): NO